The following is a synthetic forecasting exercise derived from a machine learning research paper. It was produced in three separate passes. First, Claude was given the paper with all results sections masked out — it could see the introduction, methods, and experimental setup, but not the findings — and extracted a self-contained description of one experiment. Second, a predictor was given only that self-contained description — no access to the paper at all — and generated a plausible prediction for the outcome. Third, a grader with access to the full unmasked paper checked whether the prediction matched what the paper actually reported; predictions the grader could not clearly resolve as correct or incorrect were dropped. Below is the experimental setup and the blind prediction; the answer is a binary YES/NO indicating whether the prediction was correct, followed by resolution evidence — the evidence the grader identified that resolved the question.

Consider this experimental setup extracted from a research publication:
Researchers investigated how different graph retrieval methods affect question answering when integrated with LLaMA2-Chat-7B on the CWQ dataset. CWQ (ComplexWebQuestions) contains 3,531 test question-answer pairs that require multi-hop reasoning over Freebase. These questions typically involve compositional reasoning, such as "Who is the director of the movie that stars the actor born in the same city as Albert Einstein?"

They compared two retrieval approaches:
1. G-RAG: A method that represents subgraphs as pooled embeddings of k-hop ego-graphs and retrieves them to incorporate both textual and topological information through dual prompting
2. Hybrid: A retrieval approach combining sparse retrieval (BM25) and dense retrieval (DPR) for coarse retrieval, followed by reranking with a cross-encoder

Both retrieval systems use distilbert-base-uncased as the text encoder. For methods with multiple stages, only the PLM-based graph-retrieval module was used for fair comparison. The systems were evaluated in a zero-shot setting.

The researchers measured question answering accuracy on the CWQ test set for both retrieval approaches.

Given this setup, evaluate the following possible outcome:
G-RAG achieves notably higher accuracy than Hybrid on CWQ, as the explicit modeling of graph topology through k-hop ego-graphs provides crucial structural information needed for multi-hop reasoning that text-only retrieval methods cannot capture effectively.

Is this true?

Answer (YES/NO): NO